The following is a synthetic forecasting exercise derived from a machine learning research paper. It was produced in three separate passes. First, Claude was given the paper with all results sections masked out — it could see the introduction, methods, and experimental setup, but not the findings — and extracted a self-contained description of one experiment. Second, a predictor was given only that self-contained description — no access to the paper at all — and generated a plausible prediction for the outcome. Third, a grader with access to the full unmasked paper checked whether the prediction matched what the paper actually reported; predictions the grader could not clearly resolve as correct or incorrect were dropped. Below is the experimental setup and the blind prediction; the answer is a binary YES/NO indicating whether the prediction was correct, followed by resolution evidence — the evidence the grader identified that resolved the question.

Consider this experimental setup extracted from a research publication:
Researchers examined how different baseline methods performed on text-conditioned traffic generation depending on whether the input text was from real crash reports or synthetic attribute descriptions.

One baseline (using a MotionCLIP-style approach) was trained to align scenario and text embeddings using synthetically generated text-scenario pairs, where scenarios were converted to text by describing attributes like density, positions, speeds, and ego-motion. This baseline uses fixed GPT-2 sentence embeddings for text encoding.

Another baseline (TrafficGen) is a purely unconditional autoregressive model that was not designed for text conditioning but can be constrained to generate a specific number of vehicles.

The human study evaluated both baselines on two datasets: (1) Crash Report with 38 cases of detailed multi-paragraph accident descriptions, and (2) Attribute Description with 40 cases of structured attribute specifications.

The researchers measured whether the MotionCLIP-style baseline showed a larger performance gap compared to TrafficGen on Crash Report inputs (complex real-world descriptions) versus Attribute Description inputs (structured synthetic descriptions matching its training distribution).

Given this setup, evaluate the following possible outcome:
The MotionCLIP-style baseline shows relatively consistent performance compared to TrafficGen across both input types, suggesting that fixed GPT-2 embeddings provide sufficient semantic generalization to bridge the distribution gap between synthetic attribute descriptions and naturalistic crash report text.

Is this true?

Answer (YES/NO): NO